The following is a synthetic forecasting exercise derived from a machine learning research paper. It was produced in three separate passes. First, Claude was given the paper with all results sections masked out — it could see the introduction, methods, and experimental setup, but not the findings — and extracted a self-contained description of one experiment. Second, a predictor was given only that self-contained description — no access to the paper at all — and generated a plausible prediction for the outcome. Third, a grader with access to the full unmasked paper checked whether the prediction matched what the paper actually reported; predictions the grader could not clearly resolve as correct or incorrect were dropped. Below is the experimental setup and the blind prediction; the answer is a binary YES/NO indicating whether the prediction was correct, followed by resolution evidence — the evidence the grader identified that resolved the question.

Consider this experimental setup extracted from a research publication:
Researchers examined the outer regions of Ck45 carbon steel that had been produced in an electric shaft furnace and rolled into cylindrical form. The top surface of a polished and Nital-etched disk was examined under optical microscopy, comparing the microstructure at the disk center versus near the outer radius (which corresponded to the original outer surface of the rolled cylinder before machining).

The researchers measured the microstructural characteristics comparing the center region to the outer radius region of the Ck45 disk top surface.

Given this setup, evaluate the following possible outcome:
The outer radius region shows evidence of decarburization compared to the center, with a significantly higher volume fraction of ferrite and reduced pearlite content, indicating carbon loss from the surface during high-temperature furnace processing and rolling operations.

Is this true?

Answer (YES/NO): NO